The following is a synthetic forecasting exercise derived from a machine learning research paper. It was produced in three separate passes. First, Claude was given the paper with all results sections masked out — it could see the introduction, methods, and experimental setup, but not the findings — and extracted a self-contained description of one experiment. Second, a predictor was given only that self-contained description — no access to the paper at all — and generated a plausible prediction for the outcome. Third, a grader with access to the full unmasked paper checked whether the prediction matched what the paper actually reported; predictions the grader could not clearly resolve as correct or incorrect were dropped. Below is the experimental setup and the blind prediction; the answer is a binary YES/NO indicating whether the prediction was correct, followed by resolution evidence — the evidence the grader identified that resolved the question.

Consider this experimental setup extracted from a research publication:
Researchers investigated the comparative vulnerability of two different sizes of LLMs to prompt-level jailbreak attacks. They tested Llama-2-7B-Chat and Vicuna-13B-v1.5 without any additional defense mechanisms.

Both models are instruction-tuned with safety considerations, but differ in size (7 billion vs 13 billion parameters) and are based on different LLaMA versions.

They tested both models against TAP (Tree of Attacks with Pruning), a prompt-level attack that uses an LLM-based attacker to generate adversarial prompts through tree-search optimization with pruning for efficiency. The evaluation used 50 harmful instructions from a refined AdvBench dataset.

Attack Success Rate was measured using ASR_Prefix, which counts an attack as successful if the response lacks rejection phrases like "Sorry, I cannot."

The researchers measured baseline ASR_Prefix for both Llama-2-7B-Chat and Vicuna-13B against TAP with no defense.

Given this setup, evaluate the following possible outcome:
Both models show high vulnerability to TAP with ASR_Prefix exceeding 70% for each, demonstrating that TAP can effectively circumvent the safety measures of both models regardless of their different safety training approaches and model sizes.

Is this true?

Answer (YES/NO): NO